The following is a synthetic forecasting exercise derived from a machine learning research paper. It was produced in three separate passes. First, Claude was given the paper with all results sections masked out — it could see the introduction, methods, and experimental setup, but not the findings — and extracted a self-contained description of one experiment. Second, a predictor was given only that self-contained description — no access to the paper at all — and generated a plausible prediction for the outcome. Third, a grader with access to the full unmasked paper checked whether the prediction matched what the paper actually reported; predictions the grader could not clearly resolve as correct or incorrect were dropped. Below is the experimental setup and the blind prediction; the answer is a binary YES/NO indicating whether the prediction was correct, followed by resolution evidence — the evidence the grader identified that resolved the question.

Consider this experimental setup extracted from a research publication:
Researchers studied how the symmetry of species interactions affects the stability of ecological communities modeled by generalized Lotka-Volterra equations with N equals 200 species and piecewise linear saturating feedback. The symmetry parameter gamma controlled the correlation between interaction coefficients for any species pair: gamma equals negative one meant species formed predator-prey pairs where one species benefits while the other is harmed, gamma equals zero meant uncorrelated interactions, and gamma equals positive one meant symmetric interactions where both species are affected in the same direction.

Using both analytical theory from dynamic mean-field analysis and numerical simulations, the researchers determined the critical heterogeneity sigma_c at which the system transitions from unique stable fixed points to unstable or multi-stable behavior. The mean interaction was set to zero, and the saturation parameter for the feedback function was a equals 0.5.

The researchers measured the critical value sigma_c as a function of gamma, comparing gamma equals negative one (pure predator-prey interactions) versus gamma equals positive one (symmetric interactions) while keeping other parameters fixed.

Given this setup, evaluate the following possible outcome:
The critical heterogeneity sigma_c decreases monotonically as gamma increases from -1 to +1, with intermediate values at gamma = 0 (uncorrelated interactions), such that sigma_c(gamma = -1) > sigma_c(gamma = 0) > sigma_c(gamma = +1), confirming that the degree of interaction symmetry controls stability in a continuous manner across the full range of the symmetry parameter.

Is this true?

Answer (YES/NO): YES